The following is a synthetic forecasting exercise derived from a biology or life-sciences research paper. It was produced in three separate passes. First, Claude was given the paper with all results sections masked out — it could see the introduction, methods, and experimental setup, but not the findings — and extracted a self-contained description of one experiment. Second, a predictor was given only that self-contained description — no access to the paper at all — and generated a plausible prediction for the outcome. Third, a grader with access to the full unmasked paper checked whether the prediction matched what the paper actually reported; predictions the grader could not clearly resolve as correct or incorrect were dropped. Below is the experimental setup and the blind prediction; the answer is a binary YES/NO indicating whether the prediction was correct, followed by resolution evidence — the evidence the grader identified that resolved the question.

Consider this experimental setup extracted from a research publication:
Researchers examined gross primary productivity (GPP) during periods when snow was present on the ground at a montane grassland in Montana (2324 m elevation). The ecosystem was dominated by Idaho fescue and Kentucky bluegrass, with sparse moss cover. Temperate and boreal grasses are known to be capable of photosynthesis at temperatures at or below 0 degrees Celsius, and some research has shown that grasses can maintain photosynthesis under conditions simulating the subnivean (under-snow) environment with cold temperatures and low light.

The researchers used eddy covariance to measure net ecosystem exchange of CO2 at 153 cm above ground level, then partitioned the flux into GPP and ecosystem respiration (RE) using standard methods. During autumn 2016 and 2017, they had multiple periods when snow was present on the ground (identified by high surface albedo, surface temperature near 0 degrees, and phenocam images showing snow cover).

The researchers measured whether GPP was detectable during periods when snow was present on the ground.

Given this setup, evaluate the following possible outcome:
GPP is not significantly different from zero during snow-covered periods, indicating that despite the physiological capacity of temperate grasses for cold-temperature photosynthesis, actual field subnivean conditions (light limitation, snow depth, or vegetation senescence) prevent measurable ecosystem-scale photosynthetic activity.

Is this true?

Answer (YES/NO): NO